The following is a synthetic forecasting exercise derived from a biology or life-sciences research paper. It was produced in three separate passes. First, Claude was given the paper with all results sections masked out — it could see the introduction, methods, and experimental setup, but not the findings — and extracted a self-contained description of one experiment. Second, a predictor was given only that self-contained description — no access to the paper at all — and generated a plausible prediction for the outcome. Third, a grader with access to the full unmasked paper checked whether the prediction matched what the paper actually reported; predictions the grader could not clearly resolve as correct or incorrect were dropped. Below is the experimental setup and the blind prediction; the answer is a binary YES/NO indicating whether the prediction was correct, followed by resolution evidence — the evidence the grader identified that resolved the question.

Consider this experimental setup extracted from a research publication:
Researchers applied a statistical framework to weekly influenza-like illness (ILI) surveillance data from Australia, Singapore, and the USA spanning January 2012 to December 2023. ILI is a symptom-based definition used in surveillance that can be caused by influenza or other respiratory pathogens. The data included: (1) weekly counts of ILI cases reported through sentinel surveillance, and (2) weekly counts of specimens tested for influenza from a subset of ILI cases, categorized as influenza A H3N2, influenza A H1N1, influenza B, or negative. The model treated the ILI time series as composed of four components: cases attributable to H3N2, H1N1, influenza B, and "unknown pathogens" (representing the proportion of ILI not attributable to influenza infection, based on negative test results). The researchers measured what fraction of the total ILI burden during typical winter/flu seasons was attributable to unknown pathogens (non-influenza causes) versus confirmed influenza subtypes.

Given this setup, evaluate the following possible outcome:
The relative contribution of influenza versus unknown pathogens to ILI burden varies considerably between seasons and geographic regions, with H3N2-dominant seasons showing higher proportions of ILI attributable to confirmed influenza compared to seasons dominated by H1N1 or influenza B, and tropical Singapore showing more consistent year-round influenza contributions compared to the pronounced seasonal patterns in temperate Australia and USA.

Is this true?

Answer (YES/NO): NO